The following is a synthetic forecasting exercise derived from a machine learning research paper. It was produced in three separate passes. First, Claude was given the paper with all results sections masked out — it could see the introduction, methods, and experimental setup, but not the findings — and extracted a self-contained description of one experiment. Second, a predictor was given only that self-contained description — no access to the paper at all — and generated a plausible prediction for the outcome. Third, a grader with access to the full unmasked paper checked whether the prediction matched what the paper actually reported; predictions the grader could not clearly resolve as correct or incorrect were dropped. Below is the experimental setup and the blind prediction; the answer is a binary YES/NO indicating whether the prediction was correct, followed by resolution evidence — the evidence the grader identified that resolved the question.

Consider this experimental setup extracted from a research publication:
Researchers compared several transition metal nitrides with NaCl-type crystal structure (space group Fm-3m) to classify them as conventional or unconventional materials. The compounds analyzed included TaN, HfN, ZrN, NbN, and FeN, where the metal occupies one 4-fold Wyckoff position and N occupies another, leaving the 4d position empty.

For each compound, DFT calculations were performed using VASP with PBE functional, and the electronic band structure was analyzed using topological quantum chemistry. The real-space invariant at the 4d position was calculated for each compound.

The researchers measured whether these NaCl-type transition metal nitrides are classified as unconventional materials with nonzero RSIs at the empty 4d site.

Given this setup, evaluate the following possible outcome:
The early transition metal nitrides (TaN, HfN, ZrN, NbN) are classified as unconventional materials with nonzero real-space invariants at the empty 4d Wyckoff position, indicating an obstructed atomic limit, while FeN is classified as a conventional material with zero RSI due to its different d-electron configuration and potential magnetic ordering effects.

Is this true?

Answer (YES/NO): NO